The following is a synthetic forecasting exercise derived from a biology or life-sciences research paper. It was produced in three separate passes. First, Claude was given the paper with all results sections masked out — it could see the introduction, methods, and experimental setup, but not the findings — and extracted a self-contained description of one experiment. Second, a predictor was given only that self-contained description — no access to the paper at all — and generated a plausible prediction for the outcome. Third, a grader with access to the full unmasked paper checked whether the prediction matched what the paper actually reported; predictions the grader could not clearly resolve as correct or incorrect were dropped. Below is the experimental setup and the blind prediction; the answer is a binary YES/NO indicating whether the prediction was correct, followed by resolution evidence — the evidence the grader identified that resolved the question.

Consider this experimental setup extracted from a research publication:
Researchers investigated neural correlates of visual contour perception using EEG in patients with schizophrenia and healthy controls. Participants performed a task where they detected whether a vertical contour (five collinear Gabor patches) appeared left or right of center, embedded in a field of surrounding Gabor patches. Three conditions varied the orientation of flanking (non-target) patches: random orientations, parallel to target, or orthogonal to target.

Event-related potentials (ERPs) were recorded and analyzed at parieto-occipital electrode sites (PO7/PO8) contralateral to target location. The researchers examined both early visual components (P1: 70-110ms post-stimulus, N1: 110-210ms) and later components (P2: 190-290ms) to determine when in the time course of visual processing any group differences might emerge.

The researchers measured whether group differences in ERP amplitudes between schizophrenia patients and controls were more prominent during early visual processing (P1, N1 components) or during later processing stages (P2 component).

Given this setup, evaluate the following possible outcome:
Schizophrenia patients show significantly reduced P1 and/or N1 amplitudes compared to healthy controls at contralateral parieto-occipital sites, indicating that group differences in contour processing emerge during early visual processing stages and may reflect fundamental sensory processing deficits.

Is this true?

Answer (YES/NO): NO